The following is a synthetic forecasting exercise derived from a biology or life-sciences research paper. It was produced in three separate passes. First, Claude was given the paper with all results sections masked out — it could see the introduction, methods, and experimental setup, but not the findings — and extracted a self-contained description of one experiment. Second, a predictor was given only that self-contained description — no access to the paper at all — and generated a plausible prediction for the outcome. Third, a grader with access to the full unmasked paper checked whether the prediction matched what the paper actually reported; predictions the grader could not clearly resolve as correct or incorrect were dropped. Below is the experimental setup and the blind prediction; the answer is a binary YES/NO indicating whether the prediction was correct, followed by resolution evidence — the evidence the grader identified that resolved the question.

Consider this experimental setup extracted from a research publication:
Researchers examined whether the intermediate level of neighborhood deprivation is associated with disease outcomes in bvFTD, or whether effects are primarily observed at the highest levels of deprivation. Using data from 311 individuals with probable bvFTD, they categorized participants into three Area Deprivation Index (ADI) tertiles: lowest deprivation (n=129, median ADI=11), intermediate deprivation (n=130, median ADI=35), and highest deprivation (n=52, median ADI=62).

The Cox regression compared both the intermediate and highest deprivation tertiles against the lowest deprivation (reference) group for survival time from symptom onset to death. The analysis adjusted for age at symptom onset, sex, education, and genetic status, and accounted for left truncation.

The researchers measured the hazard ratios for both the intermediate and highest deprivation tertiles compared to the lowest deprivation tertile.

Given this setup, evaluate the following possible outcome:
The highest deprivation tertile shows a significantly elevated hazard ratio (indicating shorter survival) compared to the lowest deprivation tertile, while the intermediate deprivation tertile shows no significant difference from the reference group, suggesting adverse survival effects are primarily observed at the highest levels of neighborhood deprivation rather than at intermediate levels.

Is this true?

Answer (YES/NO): YES